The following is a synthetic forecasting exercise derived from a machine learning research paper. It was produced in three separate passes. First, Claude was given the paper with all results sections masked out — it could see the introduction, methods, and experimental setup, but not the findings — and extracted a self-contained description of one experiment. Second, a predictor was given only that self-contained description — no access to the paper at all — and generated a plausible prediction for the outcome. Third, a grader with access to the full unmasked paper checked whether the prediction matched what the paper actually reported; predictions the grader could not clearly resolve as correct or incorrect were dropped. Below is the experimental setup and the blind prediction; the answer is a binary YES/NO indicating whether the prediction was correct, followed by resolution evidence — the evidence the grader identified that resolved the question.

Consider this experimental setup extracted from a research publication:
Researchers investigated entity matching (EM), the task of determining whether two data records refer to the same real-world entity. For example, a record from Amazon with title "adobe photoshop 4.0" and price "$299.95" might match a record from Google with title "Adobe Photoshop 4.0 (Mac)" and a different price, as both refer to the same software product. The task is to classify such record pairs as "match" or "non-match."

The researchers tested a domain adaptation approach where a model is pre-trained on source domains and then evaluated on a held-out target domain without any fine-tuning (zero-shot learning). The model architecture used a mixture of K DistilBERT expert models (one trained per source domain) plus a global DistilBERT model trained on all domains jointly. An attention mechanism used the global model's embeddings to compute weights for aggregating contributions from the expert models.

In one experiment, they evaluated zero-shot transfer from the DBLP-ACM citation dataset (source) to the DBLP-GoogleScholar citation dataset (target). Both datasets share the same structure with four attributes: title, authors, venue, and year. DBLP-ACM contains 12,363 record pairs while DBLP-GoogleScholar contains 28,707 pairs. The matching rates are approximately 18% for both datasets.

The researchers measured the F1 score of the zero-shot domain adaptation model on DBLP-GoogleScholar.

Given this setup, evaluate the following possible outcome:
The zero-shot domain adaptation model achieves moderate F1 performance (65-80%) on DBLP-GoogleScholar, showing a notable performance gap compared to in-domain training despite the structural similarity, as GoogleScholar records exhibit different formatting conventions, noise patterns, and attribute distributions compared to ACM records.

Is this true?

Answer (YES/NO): NO